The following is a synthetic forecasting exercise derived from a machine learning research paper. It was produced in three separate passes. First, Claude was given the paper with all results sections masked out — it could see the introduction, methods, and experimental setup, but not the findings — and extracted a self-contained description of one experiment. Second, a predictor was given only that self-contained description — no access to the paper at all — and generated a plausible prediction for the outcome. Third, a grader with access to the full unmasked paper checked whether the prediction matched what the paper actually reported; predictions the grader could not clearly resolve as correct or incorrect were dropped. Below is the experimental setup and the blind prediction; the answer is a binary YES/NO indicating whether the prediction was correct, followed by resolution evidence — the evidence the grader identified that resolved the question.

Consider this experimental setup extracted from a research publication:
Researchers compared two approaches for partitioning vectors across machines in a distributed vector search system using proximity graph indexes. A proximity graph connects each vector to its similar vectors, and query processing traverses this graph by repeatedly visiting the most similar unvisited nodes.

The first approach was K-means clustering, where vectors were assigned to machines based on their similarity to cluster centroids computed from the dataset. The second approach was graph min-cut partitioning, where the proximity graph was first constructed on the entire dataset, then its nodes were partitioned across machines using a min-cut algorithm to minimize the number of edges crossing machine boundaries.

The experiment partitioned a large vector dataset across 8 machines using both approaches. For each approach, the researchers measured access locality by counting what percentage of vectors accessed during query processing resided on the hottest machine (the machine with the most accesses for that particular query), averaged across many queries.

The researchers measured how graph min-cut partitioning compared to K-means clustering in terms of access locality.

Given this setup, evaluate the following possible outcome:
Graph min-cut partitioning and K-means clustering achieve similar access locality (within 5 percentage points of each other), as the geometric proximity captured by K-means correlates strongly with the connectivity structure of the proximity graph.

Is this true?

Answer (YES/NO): YES